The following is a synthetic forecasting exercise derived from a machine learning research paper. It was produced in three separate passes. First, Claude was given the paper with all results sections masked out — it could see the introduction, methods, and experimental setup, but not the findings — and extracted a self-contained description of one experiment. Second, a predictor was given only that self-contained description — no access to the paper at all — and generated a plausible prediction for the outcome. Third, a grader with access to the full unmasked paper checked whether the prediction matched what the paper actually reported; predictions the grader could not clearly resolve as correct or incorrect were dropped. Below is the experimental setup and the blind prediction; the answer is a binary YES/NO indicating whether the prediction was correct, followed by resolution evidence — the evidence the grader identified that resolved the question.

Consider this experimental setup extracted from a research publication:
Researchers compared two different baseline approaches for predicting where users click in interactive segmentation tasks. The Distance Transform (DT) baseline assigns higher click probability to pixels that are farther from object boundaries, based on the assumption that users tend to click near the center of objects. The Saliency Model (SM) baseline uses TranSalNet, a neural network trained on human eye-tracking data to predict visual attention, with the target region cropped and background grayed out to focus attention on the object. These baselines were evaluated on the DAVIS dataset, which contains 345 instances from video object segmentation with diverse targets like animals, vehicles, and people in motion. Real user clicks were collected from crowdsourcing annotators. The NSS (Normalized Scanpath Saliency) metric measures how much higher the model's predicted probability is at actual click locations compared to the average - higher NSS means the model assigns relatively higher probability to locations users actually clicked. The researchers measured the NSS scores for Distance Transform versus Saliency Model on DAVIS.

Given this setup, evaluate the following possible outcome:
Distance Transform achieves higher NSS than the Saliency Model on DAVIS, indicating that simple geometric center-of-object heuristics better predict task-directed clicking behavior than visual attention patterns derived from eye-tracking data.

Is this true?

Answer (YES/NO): YES